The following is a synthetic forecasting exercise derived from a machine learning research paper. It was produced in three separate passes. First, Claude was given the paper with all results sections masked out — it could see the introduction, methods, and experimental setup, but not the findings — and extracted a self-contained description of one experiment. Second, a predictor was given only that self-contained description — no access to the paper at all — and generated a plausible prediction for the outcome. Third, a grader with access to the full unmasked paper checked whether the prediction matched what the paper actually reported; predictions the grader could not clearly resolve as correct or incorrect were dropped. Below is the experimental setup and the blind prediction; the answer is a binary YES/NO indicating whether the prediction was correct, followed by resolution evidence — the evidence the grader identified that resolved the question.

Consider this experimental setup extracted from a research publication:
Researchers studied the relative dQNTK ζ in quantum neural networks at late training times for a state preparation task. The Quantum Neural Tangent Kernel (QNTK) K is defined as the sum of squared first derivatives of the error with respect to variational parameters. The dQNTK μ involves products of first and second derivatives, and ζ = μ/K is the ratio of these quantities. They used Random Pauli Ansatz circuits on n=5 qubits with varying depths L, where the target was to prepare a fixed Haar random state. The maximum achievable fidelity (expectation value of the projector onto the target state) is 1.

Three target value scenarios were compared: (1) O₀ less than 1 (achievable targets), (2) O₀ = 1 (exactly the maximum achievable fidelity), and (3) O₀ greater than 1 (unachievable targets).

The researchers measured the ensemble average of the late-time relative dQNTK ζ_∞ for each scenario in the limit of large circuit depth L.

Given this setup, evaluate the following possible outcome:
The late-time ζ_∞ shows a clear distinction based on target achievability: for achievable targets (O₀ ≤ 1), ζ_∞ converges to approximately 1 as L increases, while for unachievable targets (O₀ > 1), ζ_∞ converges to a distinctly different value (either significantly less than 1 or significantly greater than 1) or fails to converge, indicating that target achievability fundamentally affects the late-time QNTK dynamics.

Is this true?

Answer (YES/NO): NO